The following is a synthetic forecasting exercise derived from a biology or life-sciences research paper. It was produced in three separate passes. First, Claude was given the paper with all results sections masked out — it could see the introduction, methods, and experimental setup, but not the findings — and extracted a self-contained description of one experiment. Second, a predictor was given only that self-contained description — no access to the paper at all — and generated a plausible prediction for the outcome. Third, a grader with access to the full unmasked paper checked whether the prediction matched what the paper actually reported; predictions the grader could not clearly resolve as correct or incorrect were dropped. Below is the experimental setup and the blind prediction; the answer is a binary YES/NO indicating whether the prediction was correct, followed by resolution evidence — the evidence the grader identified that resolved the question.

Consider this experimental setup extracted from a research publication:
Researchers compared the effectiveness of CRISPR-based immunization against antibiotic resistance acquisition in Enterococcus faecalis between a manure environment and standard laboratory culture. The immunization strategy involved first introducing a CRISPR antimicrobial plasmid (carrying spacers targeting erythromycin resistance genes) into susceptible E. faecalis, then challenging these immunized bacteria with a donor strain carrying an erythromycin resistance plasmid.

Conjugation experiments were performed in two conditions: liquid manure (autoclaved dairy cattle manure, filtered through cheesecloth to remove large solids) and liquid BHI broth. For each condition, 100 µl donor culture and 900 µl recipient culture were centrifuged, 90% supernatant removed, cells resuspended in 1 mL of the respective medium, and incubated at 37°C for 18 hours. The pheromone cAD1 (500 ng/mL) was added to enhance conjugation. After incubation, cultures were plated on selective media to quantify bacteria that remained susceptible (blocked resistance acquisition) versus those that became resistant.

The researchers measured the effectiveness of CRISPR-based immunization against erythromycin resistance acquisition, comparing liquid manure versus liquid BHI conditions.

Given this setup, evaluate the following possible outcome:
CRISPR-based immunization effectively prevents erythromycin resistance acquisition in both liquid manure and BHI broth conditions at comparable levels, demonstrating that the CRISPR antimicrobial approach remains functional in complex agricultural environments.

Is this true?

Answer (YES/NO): NO